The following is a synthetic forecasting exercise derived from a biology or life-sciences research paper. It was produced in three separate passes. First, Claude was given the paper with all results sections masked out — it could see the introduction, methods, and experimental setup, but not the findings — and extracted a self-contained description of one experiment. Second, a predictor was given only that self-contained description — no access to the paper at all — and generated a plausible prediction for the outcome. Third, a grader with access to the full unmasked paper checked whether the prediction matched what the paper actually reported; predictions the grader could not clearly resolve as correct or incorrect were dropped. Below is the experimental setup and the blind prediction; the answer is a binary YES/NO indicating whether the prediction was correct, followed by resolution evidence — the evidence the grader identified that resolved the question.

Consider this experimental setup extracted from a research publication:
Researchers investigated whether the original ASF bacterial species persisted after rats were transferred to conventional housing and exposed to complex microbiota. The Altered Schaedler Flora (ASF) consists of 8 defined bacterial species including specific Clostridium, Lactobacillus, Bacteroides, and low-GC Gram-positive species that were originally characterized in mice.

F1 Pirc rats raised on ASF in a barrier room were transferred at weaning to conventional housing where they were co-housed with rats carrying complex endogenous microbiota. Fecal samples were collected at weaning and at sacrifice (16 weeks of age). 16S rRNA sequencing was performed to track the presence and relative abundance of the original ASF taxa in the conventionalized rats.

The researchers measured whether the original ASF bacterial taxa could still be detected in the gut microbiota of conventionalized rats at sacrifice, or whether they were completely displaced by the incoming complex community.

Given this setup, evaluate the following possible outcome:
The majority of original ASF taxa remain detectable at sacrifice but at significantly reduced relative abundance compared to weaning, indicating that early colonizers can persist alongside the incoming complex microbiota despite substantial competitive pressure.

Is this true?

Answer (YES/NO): YES